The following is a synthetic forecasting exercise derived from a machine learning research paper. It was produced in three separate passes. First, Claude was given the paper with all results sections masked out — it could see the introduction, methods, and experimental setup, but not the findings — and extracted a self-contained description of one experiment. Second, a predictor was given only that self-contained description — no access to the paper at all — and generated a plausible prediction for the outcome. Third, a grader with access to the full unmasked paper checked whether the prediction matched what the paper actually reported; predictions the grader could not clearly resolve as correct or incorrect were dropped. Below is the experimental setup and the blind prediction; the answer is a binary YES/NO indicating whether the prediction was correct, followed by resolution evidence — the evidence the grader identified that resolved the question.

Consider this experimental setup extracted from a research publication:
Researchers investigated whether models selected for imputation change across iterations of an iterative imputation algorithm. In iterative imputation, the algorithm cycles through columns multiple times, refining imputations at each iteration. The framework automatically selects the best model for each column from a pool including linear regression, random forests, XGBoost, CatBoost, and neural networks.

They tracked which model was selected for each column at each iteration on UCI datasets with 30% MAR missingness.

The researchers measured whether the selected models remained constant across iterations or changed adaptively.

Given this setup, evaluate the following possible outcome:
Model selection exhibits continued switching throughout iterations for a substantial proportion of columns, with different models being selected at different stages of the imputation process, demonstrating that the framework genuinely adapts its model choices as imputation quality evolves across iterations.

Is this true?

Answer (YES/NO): YES